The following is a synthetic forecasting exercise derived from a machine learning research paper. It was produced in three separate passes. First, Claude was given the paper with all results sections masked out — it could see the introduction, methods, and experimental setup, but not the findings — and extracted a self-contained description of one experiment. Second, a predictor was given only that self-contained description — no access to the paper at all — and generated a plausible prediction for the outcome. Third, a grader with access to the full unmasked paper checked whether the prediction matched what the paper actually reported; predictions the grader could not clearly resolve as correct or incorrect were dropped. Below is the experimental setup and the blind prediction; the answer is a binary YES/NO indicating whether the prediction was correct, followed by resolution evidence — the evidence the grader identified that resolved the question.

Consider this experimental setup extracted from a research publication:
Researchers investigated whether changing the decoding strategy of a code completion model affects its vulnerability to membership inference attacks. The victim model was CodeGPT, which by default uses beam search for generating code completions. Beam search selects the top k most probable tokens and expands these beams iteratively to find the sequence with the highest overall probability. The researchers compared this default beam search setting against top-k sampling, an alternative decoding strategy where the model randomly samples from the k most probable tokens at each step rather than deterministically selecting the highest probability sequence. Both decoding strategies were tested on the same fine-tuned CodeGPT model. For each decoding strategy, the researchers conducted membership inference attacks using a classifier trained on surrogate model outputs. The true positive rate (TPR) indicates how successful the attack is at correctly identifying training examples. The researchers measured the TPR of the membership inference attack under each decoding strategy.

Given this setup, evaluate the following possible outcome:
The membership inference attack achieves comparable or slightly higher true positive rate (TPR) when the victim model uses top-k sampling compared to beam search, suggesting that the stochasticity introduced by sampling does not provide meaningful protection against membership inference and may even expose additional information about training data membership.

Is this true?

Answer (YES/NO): NO